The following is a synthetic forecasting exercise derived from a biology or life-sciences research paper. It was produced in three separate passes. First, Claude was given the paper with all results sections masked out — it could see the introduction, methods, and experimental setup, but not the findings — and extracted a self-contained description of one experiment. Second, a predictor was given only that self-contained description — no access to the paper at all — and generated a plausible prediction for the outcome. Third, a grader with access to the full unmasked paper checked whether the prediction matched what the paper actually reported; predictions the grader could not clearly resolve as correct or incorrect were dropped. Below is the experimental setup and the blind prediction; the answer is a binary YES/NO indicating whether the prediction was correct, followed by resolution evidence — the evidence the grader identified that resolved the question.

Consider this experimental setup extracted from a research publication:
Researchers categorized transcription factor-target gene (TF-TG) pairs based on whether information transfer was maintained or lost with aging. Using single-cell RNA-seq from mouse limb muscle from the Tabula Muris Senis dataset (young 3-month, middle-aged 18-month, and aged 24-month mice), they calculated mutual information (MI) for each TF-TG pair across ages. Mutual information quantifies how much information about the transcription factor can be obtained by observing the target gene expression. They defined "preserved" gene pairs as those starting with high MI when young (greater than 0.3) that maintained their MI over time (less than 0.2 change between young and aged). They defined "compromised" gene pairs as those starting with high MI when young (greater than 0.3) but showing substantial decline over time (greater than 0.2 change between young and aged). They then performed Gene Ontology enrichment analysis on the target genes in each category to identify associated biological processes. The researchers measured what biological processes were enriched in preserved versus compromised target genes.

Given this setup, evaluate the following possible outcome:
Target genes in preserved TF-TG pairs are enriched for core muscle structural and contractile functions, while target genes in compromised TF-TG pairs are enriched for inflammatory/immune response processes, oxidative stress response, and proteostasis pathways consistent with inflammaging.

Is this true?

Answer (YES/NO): NO